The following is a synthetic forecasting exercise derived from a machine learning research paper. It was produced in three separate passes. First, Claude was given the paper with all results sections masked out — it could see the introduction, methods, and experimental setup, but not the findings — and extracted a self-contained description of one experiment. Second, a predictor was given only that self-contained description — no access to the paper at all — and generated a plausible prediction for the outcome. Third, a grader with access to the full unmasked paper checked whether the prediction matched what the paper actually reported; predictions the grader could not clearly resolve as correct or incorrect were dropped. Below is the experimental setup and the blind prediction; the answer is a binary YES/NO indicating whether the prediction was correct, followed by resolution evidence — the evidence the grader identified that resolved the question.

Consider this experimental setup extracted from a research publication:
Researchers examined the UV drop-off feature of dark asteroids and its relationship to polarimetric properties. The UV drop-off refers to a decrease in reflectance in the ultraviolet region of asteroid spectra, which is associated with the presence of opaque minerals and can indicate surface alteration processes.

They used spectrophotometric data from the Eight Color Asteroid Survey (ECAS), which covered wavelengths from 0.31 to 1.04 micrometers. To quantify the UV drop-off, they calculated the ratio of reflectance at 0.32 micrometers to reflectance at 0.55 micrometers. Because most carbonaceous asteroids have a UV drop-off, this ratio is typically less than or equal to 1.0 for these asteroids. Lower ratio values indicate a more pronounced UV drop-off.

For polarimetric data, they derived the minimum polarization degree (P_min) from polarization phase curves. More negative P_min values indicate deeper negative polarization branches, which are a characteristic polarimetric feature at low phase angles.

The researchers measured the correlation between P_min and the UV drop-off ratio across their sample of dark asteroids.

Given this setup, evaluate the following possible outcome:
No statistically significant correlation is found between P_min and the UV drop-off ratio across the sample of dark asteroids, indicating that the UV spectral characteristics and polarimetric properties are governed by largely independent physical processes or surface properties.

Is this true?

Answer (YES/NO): NO